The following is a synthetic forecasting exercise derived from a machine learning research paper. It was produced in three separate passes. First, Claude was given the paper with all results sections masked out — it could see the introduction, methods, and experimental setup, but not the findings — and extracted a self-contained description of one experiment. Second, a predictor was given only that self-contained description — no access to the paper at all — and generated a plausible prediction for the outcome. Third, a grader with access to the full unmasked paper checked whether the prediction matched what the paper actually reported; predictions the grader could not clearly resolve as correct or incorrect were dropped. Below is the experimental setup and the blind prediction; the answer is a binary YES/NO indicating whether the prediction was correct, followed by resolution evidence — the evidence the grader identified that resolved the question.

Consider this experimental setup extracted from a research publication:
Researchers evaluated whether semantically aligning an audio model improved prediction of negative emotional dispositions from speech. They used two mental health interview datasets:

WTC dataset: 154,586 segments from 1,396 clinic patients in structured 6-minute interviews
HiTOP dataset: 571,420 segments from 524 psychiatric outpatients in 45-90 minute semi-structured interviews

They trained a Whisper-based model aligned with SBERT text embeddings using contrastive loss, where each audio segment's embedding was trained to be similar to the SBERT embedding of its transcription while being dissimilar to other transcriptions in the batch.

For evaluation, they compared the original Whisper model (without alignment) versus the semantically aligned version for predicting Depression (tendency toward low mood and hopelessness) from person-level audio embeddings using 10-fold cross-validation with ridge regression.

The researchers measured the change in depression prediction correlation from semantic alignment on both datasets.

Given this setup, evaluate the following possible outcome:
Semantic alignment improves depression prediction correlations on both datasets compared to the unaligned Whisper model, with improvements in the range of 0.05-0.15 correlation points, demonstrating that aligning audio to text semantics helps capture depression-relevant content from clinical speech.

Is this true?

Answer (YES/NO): NO